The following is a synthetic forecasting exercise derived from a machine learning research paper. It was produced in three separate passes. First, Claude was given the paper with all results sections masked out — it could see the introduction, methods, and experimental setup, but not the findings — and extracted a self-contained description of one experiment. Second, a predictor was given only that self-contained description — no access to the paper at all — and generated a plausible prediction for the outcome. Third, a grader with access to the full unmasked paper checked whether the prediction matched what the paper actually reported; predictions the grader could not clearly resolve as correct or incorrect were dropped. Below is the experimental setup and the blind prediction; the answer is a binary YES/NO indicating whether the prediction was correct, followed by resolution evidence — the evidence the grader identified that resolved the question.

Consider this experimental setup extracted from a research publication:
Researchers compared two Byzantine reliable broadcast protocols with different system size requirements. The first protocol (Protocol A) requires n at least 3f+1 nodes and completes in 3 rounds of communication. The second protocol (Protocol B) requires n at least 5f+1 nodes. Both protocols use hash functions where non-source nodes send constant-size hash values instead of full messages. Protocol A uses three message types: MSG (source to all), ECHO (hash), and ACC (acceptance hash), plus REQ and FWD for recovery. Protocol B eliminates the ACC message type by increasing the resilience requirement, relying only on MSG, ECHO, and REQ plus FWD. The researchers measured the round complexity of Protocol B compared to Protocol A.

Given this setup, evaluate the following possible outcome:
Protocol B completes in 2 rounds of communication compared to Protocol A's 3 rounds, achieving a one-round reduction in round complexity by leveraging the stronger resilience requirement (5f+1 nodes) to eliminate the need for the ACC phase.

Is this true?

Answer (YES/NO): YES